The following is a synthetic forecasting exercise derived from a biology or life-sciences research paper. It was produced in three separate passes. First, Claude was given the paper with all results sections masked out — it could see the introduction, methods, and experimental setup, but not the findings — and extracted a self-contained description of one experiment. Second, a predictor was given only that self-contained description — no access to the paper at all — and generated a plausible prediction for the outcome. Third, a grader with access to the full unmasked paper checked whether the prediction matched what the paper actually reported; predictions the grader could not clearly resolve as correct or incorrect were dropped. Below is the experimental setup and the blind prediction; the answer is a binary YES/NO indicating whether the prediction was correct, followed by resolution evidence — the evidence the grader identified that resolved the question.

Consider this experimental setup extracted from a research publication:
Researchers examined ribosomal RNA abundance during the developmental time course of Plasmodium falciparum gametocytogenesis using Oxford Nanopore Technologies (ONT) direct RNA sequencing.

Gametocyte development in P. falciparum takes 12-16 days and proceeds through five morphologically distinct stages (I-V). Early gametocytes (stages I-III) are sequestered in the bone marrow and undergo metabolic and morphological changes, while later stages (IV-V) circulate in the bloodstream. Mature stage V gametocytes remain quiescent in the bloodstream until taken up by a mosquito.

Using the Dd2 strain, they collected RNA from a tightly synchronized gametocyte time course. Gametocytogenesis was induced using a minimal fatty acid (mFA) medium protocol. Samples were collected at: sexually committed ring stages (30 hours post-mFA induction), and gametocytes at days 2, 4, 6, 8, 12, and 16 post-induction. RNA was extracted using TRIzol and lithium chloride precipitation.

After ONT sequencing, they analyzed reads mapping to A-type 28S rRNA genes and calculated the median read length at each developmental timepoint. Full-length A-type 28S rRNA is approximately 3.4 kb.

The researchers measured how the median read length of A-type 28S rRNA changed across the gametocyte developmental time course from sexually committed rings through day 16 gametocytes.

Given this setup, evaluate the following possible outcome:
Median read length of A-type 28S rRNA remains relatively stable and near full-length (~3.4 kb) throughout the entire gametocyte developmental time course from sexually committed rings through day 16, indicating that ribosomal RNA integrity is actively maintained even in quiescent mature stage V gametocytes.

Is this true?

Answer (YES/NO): NO